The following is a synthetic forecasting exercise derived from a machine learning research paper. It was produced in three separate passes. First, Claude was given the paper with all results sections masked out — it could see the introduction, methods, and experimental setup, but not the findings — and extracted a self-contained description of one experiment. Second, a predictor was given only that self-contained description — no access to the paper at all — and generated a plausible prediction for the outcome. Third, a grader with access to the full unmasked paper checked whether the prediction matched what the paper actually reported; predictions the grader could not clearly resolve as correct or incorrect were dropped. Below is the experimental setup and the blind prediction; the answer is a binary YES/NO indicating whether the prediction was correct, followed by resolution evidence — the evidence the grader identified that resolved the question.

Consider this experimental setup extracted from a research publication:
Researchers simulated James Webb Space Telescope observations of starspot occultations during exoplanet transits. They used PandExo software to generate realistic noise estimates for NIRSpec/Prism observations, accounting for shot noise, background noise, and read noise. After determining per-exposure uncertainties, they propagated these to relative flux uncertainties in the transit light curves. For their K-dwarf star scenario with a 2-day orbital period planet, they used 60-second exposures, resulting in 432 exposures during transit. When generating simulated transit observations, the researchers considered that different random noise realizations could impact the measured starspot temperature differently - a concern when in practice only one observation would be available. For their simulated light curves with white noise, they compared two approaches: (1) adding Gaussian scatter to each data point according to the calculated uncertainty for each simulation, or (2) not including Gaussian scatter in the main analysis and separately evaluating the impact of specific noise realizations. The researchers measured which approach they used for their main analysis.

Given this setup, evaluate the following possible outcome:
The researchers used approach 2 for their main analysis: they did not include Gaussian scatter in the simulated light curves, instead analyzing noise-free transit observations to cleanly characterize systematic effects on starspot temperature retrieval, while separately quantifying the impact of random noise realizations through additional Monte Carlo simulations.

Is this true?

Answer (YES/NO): YES